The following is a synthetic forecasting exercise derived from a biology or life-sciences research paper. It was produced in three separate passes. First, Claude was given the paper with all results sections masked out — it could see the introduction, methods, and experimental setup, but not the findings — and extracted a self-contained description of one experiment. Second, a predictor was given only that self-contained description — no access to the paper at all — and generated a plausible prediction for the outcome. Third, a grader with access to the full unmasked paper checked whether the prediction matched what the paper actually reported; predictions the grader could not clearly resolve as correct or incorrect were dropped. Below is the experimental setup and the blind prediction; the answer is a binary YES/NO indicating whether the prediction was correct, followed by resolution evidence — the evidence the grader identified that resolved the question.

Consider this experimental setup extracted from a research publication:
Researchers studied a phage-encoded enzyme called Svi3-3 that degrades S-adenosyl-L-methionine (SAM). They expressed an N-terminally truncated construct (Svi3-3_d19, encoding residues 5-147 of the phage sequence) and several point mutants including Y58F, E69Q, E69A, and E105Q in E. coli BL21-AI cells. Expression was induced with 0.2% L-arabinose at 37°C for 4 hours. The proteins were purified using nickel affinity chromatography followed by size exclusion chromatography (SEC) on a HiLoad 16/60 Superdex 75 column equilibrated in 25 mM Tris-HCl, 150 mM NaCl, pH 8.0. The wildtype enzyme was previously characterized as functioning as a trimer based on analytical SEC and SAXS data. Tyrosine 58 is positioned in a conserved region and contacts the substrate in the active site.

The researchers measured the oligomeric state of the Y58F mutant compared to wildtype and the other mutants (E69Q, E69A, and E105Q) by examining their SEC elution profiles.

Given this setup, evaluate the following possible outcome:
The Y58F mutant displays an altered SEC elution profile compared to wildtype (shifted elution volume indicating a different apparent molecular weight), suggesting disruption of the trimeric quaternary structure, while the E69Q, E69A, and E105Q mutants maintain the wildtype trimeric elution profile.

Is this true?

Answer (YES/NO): YES